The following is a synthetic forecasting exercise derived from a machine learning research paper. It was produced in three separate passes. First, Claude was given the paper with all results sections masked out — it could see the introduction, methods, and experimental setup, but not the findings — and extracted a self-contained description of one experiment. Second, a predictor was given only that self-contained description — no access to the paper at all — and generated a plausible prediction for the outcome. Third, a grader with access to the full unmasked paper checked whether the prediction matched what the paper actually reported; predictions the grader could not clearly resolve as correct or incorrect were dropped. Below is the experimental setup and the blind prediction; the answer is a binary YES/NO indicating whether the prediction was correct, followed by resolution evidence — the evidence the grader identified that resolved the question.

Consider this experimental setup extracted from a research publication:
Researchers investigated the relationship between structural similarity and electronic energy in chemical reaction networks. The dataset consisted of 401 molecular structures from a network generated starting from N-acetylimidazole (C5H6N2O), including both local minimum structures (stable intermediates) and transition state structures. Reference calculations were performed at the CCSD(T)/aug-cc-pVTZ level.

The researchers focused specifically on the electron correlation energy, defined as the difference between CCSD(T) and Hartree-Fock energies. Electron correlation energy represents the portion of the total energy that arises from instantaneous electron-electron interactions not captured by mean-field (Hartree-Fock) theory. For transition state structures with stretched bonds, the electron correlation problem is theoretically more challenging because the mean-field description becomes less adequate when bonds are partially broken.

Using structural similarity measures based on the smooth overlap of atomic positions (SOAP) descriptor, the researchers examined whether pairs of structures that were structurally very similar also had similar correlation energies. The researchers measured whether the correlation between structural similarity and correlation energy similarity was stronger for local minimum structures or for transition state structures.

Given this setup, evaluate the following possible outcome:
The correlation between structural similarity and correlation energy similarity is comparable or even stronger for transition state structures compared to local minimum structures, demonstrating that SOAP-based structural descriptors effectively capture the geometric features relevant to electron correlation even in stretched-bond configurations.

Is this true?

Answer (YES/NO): NO